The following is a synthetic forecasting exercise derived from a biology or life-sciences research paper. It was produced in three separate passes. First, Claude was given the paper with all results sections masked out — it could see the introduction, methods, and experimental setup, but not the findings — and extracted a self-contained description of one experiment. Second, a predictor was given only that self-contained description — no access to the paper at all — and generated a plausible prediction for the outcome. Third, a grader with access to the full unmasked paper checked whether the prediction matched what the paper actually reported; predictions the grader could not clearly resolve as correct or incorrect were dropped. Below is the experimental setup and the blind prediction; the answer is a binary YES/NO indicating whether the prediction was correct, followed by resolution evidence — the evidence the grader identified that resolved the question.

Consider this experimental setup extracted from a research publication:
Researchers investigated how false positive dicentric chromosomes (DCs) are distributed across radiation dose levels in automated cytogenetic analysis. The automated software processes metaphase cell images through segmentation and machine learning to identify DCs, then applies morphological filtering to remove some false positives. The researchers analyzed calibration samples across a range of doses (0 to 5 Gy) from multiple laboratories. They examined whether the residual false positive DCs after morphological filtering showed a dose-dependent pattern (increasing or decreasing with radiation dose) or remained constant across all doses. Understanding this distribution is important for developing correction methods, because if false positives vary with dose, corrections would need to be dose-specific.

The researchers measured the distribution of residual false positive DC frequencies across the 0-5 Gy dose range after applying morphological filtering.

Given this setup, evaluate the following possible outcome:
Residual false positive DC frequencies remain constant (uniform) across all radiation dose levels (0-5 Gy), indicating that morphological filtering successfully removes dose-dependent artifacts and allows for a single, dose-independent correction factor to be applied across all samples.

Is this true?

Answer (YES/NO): YES